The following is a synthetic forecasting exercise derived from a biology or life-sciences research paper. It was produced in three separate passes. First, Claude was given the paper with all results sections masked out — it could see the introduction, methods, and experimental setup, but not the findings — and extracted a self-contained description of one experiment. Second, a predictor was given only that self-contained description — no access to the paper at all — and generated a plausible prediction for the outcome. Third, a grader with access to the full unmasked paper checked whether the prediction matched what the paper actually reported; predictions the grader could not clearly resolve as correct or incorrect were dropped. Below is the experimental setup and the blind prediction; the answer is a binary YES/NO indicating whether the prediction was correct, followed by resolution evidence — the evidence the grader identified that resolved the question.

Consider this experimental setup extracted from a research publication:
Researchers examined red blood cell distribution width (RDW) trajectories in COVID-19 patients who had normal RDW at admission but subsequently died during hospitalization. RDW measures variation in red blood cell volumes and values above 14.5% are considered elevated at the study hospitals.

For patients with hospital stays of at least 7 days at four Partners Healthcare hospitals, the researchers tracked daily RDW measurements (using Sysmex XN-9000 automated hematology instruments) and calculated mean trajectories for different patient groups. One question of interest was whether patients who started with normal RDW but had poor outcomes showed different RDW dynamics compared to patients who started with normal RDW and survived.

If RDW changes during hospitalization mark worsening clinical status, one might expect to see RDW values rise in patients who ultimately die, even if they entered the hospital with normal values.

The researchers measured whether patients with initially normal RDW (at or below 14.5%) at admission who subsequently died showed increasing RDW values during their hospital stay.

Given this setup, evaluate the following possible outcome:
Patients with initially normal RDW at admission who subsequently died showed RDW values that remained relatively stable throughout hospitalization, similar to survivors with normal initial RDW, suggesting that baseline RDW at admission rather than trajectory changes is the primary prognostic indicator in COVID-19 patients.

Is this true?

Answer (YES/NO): NO